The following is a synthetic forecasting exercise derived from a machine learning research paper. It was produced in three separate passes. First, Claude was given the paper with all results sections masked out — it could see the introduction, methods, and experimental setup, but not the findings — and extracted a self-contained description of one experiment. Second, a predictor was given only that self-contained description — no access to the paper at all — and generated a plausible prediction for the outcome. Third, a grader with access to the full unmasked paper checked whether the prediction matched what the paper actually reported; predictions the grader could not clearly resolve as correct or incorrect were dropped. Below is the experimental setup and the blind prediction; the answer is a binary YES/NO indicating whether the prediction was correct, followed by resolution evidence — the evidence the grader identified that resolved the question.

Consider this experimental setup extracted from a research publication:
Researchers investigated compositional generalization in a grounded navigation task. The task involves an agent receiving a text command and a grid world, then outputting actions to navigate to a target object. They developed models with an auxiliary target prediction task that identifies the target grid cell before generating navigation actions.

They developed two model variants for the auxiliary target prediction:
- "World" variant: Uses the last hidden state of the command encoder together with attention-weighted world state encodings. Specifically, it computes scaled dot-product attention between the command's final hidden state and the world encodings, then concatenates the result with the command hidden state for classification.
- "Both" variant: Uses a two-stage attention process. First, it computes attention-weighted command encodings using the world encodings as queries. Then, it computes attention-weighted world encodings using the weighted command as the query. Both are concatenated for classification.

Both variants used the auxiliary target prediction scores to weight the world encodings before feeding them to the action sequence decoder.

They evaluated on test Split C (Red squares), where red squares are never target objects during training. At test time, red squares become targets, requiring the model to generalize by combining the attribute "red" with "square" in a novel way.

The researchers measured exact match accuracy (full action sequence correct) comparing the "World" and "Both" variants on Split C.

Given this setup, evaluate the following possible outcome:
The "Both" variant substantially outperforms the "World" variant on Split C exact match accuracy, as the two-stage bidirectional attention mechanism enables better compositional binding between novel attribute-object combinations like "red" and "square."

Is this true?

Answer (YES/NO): NO